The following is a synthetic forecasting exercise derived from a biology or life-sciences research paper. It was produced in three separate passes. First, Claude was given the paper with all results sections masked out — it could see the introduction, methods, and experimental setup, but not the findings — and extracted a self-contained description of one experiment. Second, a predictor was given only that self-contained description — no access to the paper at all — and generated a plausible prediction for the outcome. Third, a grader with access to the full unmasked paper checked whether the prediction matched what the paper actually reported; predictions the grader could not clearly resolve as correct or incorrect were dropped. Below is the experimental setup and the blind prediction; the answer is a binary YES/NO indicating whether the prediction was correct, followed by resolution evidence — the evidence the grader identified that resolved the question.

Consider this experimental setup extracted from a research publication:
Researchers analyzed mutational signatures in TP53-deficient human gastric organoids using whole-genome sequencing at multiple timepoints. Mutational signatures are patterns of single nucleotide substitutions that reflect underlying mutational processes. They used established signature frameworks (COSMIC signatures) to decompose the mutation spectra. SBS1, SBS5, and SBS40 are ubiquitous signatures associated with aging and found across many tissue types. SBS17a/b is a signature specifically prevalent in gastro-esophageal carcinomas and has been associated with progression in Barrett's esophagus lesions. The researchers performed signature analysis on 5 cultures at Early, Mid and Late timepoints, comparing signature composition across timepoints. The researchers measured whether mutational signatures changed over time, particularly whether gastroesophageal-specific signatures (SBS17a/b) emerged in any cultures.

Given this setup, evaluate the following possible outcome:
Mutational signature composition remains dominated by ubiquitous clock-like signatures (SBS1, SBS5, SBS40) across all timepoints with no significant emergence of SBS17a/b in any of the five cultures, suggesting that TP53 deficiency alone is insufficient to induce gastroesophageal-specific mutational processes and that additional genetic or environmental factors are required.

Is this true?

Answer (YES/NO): NO